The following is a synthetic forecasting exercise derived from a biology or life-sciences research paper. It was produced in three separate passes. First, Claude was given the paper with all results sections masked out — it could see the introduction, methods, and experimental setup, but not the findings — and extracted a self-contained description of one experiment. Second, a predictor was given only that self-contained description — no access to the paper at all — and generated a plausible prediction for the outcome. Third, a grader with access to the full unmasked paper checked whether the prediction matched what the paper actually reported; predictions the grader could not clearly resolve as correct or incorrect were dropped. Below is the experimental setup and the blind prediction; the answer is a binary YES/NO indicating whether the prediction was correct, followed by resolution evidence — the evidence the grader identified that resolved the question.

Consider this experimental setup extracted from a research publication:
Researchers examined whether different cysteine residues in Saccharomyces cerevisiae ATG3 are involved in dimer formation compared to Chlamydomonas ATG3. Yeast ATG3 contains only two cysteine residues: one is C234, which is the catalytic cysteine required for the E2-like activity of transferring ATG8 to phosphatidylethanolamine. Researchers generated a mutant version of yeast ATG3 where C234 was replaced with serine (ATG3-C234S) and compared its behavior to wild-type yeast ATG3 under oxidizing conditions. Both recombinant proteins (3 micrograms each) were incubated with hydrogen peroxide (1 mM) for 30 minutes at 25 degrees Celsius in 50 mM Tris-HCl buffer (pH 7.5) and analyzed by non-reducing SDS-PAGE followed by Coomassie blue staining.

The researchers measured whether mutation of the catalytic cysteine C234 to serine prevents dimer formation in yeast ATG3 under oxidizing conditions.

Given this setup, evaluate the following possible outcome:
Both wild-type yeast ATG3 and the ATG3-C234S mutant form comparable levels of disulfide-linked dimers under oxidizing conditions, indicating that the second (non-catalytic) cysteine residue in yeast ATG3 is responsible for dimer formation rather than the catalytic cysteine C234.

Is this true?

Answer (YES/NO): NO